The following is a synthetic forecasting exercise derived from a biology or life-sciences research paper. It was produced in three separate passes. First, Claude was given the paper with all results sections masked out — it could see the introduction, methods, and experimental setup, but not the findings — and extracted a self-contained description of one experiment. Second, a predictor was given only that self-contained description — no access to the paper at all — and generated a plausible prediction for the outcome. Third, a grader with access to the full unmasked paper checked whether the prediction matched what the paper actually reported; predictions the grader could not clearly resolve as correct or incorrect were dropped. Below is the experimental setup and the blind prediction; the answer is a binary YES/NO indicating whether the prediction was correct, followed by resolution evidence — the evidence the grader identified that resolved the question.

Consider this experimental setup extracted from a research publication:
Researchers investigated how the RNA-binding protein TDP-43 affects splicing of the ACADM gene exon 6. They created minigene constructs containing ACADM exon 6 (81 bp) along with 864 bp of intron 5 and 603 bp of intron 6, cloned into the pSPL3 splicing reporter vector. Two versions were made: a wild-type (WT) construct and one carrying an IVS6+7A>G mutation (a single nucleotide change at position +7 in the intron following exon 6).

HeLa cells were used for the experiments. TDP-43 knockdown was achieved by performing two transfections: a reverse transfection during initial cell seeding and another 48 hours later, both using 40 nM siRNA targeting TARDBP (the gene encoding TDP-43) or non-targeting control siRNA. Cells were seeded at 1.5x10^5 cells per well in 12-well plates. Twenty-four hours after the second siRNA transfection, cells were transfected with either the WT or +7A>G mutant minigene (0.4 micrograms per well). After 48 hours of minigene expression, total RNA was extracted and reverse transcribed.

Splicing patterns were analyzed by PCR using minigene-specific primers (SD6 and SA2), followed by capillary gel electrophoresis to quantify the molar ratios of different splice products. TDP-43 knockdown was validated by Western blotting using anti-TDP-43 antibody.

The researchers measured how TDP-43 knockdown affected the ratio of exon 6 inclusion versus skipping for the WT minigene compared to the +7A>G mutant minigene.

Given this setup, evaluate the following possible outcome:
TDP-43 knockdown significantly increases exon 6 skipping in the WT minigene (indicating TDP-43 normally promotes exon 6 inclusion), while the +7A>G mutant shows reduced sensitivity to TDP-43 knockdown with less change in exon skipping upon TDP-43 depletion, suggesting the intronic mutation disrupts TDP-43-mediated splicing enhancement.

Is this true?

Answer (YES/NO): NO